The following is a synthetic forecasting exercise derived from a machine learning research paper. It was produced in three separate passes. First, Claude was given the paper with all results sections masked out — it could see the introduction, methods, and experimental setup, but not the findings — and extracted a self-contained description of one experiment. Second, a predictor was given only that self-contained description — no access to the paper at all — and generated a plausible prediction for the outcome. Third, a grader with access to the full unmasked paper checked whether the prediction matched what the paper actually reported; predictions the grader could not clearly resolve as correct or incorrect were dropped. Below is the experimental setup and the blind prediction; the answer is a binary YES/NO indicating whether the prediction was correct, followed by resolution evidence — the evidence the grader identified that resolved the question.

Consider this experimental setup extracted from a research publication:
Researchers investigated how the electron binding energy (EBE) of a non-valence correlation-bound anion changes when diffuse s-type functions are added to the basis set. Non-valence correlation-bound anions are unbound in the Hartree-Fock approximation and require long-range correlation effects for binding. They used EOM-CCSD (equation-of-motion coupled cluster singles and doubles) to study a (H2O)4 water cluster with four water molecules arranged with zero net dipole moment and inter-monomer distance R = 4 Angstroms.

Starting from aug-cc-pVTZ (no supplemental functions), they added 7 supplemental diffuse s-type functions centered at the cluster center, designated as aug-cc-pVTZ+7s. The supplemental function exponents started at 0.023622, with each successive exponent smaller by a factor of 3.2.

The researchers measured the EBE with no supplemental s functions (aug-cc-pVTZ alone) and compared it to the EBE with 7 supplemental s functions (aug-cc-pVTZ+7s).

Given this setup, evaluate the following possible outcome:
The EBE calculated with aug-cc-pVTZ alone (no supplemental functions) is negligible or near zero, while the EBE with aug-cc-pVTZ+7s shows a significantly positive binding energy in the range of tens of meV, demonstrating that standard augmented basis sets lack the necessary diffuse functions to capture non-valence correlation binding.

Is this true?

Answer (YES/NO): NO